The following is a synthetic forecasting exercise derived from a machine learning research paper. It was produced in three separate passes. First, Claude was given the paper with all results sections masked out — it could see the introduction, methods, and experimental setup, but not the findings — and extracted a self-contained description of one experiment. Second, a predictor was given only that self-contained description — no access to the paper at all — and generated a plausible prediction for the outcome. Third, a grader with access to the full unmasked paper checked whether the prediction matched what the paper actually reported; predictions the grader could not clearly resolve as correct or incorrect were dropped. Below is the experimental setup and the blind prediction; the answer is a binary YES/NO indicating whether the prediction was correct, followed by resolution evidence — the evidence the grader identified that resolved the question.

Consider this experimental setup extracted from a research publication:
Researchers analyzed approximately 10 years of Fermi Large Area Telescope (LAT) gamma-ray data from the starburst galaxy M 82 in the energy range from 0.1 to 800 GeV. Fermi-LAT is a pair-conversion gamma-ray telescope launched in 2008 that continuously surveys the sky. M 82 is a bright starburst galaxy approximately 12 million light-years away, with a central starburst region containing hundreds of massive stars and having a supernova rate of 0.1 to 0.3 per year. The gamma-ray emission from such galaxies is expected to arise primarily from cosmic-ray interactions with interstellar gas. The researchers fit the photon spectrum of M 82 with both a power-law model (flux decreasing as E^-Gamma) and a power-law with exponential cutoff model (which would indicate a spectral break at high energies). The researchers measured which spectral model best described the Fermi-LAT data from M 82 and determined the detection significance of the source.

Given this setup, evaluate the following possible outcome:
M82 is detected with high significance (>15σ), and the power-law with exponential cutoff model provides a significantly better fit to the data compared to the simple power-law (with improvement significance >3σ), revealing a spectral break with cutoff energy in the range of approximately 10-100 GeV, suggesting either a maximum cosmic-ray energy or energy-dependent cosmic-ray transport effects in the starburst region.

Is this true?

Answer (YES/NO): NO